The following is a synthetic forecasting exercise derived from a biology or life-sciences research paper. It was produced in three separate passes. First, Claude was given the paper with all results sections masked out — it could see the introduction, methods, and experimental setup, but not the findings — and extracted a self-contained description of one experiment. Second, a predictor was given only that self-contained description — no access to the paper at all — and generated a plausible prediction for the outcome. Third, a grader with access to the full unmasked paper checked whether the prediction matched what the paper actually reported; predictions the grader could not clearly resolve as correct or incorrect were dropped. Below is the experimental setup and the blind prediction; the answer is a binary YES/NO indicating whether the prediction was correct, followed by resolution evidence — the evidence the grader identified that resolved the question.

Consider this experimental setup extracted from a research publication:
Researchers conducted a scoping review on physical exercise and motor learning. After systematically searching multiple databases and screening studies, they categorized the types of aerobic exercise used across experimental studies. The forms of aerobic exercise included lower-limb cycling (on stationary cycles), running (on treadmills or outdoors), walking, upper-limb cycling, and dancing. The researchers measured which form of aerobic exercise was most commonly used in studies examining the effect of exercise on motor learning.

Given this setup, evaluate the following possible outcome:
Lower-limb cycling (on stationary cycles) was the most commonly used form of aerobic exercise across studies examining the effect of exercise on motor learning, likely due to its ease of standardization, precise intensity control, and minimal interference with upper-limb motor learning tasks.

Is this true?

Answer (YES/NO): YES